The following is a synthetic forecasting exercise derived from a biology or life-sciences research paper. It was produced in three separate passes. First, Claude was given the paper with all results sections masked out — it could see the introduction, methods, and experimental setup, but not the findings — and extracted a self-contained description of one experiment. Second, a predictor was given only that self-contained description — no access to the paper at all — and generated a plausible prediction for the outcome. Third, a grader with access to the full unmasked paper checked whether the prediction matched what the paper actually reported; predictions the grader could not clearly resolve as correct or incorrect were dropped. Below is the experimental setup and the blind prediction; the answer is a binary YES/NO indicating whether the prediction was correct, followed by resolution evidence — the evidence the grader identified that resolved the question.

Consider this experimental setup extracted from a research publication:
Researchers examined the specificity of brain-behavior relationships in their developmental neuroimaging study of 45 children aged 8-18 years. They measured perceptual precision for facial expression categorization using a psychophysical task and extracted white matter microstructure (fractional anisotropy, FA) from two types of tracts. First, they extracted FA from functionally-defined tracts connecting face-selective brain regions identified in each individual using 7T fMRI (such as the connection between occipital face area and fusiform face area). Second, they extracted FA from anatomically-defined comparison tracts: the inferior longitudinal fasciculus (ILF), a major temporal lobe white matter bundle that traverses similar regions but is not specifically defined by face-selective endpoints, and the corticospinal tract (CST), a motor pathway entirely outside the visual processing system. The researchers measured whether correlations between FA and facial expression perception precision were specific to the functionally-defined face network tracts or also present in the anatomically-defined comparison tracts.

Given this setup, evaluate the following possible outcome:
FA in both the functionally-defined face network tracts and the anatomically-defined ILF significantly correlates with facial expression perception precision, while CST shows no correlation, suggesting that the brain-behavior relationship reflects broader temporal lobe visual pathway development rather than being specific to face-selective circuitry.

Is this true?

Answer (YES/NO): NO